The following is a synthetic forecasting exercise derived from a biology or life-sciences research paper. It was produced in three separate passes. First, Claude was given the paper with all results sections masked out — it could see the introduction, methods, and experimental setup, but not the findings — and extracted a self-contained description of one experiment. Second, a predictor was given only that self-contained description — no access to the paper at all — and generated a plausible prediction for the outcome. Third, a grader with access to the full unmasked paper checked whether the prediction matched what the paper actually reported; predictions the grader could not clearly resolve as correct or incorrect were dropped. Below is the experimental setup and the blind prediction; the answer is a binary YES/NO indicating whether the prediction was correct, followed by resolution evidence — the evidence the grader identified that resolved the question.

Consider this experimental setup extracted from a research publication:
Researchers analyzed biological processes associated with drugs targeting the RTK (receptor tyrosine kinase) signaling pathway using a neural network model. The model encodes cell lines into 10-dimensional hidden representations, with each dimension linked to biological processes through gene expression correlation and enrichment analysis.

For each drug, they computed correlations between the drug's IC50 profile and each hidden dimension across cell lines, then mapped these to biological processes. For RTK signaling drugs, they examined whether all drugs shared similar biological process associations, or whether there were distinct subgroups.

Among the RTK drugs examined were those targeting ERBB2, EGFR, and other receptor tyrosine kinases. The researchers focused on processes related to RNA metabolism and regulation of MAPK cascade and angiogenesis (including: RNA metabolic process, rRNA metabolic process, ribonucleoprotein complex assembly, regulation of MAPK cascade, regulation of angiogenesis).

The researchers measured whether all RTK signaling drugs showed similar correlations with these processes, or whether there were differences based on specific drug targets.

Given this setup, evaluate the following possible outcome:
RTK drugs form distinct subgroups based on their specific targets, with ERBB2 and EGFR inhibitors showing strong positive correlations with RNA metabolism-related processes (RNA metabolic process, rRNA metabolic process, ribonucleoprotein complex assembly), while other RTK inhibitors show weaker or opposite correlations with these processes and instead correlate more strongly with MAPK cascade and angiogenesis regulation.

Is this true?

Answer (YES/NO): NO